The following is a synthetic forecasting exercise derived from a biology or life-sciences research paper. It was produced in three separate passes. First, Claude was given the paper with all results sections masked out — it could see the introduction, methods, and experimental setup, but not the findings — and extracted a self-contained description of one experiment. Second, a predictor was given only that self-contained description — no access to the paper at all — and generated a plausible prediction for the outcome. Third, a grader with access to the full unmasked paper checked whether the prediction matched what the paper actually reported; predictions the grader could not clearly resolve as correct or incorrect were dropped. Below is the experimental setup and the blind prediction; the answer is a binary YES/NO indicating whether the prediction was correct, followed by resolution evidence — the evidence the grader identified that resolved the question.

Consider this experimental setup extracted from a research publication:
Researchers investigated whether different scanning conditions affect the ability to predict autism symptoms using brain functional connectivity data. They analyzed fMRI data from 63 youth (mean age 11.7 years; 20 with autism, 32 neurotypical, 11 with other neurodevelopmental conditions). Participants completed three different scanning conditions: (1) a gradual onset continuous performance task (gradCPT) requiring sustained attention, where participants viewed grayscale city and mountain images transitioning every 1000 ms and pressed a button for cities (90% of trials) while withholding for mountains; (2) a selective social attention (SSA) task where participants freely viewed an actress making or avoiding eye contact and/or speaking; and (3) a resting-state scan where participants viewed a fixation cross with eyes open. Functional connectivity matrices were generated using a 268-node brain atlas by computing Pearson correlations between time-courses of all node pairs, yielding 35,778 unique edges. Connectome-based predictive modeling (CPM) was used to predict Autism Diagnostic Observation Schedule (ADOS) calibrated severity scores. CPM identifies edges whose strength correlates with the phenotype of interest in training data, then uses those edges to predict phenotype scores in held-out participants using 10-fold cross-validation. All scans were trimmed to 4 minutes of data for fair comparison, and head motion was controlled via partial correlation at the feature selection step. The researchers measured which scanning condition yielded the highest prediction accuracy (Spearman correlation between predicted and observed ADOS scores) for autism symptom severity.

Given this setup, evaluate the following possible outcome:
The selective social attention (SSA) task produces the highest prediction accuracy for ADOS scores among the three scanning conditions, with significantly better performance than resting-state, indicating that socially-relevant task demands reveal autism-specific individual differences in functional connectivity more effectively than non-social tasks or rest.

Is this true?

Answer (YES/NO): NO